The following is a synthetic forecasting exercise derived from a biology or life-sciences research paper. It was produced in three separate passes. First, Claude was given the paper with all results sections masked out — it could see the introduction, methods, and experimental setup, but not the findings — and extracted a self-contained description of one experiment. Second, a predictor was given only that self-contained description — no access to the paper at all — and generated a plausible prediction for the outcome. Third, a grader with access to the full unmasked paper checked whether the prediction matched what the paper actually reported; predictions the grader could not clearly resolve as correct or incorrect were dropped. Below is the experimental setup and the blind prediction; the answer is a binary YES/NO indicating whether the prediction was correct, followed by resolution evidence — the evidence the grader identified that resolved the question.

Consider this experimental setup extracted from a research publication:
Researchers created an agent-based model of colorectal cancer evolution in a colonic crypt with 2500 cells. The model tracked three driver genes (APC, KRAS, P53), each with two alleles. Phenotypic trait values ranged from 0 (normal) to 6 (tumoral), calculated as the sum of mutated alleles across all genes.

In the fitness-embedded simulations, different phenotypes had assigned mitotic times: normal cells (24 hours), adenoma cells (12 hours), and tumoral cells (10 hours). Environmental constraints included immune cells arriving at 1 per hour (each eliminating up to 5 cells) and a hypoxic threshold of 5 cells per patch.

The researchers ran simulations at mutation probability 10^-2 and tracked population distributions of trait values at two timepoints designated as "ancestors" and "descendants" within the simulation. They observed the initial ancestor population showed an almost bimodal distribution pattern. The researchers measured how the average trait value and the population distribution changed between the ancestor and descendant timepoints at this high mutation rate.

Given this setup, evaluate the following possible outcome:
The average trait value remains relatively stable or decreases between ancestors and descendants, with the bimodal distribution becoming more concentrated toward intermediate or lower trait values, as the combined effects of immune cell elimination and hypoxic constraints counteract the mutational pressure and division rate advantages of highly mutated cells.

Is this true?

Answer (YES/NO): NO